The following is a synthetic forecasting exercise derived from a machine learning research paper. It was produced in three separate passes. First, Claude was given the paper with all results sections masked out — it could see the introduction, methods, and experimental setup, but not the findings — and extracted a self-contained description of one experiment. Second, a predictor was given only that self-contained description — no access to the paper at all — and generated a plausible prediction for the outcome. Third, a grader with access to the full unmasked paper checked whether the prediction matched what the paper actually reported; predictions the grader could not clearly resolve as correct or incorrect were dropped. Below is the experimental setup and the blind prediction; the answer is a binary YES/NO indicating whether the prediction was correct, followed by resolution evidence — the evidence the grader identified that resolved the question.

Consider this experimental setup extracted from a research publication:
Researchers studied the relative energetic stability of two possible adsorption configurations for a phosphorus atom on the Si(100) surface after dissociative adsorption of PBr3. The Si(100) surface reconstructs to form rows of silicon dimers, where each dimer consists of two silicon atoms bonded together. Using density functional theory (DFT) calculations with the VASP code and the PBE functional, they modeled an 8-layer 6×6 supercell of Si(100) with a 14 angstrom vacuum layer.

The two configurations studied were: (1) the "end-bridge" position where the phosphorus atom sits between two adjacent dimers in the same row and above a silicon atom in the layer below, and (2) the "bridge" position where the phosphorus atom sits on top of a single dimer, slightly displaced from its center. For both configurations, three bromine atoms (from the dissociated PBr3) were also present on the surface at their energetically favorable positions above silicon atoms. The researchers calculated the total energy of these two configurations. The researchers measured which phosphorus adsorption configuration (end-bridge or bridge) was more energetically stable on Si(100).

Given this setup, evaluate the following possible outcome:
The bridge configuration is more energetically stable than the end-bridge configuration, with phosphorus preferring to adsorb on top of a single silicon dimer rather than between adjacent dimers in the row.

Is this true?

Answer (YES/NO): NO